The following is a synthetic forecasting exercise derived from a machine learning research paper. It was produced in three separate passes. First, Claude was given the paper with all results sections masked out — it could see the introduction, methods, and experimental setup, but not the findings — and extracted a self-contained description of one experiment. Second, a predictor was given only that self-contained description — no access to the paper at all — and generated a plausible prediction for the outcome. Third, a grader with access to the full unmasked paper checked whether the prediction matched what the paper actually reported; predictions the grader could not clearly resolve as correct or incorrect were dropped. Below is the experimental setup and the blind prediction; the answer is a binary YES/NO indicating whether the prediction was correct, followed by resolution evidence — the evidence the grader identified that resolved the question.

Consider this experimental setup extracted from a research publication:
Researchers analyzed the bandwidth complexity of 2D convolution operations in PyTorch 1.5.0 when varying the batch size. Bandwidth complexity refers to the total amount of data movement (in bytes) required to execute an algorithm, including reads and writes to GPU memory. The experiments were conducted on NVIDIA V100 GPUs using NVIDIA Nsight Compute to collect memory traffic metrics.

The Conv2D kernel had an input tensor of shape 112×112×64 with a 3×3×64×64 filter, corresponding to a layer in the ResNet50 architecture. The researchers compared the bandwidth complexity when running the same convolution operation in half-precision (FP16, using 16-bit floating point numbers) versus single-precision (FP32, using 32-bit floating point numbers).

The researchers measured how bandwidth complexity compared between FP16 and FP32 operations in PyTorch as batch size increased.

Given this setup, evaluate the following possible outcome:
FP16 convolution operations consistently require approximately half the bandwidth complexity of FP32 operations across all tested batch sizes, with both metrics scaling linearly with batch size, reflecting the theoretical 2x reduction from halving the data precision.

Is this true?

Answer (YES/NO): NO